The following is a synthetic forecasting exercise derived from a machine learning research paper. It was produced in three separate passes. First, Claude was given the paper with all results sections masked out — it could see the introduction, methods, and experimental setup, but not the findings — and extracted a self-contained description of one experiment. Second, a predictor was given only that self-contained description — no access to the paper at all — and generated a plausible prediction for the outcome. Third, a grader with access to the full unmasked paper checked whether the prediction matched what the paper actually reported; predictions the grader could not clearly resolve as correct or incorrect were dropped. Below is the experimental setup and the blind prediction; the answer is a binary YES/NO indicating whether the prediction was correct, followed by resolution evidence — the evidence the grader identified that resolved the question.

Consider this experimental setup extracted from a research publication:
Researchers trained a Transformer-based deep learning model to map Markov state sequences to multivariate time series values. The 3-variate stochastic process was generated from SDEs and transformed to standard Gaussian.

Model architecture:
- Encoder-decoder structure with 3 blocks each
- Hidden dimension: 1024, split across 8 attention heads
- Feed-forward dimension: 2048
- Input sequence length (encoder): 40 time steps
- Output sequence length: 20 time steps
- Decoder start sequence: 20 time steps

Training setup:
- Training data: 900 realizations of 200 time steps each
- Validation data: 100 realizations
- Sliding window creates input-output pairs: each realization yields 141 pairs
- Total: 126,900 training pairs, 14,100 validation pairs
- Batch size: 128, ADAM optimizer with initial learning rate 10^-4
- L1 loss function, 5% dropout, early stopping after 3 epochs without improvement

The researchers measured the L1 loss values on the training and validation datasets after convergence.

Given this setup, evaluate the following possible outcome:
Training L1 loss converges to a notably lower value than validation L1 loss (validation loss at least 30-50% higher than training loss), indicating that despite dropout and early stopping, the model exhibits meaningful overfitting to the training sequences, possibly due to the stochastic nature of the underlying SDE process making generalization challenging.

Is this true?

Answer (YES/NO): NO